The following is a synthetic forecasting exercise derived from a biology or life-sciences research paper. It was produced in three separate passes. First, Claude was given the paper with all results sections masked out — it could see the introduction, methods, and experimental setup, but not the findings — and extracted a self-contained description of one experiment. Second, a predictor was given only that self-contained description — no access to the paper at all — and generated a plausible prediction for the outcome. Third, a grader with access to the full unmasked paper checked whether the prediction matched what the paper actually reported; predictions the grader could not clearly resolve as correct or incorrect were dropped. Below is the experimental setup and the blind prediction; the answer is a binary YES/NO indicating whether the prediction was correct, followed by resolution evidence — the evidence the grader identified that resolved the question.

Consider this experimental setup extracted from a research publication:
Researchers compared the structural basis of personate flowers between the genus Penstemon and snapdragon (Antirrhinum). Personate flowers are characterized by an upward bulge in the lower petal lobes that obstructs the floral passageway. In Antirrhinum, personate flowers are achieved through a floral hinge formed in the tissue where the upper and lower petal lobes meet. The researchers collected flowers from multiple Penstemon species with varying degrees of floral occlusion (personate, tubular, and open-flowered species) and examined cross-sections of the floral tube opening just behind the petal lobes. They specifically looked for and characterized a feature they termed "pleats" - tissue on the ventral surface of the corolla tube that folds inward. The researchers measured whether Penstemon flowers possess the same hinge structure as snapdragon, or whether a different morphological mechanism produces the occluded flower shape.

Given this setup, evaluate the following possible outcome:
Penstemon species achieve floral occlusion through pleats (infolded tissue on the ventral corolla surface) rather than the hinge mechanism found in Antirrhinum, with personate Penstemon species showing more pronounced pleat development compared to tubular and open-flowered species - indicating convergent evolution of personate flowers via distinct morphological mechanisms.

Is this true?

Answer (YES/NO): YES